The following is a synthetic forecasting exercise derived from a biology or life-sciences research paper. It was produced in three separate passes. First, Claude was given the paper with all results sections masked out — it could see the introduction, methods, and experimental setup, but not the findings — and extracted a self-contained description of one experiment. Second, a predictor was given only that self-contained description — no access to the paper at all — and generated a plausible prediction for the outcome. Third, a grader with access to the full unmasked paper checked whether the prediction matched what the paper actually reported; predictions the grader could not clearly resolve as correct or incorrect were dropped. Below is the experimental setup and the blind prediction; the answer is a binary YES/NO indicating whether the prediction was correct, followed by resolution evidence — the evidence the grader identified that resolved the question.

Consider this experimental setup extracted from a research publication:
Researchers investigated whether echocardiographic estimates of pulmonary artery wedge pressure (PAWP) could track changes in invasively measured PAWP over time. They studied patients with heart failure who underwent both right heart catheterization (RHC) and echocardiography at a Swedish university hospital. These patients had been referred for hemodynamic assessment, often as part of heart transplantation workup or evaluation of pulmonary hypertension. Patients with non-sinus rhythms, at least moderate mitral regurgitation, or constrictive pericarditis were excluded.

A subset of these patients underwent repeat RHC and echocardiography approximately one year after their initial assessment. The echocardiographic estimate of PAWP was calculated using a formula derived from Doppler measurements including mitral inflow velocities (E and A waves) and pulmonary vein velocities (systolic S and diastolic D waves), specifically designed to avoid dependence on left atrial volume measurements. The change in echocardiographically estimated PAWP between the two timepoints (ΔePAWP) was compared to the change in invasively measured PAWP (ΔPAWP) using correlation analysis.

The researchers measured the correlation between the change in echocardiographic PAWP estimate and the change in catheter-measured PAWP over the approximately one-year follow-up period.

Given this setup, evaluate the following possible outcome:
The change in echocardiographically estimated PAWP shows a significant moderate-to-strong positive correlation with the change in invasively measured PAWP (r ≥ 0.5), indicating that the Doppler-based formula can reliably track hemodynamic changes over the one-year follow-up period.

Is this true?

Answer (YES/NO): YES